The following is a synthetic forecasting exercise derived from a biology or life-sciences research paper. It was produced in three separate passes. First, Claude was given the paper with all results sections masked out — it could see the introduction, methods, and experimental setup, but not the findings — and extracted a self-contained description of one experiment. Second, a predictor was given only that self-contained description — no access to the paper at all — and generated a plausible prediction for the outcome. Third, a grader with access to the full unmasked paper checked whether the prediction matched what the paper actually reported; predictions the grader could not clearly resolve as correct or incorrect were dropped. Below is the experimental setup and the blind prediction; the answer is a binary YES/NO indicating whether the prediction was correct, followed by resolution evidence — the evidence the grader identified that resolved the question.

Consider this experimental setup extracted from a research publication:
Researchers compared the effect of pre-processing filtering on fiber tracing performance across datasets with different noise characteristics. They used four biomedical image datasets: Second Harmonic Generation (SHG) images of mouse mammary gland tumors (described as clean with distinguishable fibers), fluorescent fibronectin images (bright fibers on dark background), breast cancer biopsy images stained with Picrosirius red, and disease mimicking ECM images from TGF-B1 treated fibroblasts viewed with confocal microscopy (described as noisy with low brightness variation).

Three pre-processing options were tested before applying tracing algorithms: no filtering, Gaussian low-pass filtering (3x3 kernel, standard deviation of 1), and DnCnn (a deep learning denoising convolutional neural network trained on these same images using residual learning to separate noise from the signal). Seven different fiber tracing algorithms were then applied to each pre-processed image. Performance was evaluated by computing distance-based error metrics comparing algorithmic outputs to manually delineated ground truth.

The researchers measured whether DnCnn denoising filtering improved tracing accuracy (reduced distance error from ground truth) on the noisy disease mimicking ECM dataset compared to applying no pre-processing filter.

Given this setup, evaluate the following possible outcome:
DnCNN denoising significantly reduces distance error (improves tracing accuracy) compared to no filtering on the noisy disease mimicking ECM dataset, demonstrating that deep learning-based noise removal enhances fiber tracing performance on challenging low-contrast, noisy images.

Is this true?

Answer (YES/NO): NO